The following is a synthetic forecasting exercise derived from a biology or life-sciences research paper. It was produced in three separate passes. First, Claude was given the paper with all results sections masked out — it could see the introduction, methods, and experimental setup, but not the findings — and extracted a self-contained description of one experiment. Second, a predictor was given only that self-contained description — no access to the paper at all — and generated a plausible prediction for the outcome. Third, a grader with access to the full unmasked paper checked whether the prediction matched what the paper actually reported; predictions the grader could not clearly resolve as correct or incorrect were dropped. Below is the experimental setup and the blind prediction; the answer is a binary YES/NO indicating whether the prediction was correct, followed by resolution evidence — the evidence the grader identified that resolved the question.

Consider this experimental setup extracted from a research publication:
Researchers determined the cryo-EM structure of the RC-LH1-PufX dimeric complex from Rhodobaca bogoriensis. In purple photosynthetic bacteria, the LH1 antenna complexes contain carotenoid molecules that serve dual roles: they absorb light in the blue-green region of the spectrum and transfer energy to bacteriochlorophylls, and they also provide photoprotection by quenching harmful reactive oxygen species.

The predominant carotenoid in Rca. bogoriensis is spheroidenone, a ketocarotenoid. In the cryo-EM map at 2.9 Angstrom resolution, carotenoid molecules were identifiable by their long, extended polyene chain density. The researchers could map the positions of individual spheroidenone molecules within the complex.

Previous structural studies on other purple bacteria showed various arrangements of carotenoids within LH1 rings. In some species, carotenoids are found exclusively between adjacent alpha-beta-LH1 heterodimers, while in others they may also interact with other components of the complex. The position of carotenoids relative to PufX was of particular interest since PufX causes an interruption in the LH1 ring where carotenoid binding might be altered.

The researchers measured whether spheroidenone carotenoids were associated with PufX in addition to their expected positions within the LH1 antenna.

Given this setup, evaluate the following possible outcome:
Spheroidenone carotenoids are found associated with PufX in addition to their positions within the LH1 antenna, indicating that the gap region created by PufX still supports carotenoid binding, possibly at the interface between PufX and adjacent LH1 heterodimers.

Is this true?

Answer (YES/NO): YES